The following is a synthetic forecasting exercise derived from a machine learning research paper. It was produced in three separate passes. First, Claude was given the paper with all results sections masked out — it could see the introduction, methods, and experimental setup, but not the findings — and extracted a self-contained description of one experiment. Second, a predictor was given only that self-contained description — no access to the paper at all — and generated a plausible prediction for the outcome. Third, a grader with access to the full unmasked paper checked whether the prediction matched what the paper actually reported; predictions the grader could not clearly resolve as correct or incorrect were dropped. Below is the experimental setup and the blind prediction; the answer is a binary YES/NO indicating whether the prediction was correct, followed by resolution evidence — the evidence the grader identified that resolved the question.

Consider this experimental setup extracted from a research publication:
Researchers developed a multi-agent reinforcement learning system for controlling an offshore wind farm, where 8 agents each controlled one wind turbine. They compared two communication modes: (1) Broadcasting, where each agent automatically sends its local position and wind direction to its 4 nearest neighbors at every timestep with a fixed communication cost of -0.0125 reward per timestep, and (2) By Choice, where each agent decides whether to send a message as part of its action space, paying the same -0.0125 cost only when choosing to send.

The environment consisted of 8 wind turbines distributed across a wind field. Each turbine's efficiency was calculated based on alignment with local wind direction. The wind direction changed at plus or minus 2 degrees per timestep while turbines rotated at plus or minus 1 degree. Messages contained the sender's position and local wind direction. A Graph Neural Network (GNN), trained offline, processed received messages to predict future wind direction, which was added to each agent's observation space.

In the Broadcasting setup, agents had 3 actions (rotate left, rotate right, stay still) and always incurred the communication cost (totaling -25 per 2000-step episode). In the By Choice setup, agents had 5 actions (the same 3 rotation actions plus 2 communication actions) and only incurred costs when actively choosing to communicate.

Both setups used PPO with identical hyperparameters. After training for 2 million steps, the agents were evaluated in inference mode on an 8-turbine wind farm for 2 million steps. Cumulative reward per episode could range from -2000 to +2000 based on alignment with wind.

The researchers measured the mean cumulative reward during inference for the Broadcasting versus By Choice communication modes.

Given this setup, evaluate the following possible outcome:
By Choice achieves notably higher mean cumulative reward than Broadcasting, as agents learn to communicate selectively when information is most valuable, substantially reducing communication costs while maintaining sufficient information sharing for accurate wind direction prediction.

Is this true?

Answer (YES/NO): NO